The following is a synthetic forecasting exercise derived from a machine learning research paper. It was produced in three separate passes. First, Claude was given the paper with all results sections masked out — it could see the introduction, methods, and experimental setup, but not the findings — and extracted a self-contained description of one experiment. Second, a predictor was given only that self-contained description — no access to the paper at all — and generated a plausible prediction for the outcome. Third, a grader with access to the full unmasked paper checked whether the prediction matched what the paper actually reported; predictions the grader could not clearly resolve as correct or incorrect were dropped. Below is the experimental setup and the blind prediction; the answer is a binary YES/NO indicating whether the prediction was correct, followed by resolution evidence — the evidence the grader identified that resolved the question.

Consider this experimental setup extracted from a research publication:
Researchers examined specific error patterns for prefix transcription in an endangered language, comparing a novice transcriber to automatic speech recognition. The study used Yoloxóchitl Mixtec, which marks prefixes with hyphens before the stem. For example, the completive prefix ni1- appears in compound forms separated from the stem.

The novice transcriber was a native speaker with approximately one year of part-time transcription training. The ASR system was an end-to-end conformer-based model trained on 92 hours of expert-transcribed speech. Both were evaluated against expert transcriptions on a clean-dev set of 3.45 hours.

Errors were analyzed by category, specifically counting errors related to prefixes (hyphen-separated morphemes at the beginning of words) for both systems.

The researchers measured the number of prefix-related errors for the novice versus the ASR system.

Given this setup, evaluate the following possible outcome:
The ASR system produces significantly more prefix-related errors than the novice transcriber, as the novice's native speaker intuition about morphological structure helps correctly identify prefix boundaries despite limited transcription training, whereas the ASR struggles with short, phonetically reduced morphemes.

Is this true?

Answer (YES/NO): NO